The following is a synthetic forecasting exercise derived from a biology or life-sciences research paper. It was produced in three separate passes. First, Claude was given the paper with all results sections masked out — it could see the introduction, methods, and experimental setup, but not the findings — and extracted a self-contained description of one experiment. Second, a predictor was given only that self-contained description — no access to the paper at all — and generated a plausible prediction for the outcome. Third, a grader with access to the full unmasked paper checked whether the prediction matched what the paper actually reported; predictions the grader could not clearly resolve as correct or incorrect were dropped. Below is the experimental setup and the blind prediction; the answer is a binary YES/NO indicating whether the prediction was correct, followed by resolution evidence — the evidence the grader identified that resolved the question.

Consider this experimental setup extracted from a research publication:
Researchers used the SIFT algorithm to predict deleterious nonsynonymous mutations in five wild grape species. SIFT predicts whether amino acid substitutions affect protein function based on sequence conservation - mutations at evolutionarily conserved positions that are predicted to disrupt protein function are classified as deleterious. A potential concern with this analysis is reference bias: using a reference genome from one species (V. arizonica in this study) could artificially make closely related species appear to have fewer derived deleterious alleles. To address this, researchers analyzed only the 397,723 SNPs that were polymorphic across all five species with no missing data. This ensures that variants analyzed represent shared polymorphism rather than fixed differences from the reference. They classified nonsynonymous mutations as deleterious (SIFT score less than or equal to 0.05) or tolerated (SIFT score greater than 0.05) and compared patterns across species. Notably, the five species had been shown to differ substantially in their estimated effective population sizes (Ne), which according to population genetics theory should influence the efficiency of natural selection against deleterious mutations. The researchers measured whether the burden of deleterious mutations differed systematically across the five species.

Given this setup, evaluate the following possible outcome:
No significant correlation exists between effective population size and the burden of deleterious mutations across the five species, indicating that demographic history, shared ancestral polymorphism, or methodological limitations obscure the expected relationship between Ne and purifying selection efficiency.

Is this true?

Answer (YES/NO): NO